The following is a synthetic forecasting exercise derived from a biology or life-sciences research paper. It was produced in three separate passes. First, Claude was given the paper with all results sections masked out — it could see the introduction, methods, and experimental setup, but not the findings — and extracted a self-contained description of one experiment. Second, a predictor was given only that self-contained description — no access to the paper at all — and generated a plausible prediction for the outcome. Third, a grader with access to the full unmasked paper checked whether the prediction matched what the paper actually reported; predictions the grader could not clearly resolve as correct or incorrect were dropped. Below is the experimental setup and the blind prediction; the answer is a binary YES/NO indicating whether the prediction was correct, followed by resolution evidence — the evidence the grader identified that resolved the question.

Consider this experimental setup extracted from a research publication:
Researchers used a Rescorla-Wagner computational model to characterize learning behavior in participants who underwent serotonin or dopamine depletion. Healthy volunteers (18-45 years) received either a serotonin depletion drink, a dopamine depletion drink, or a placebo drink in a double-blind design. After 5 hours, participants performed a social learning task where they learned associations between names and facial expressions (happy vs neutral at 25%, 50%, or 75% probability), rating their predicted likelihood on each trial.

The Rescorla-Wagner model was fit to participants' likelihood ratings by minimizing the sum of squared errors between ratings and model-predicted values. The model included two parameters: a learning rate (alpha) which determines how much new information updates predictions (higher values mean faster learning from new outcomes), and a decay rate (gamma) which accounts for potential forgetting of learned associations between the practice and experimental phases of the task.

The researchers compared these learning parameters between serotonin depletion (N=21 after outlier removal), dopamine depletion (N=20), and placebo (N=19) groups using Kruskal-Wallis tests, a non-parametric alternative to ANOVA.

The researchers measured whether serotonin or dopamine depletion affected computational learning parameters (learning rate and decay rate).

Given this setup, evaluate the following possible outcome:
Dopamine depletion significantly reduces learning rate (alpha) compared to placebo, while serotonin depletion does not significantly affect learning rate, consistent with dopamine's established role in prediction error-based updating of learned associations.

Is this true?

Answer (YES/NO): NO